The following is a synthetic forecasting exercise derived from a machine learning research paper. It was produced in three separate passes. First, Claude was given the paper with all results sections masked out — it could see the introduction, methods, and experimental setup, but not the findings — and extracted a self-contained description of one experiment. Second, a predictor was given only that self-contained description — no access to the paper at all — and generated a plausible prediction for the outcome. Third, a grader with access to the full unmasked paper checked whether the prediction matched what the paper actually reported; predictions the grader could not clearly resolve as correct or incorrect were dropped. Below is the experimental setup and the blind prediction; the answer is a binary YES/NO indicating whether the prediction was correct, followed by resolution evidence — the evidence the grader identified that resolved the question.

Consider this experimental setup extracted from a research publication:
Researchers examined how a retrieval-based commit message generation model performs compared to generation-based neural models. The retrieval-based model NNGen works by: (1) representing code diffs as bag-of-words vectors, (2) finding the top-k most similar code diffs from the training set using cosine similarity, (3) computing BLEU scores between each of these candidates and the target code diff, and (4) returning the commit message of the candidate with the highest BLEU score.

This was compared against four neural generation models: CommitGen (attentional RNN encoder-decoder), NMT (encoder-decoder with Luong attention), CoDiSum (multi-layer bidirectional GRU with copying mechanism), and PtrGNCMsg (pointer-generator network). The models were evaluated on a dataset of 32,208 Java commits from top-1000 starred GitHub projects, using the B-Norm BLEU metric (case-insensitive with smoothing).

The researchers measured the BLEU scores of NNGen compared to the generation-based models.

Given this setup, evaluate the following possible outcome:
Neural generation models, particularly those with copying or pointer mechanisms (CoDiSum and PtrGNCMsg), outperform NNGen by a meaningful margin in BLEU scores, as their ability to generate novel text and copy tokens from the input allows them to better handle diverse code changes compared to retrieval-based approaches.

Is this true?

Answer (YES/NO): NO